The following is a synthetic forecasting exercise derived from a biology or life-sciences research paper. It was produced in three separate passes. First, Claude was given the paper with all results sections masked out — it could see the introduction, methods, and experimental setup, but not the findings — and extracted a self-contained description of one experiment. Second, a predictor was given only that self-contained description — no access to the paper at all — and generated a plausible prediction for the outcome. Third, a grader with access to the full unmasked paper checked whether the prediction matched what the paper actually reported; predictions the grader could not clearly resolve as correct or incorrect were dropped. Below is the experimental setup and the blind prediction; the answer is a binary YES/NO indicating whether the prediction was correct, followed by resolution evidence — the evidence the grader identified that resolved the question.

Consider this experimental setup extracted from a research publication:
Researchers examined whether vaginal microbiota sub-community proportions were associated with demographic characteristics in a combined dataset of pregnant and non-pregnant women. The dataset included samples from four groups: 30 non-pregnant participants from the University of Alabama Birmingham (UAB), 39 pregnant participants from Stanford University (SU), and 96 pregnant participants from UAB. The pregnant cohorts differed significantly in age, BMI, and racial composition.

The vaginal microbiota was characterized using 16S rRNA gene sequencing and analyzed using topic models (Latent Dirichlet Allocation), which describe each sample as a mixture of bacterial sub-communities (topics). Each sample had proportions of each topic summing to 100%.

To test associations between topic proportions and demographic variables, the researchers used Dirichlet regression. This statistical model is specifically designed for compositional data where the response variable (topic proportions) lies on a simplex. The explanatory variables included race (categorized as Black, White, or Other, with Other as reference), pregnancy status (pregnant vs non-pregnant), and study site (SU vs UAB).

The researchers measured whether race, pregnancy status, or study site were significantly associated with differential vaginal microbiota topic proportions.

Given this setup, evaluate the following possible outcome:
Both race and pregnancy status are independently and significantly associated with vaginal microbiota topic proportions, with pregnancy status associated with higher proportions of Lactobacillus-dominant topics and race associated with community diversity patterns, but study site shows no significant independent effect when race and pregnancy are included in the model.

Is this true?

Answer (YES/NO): NO